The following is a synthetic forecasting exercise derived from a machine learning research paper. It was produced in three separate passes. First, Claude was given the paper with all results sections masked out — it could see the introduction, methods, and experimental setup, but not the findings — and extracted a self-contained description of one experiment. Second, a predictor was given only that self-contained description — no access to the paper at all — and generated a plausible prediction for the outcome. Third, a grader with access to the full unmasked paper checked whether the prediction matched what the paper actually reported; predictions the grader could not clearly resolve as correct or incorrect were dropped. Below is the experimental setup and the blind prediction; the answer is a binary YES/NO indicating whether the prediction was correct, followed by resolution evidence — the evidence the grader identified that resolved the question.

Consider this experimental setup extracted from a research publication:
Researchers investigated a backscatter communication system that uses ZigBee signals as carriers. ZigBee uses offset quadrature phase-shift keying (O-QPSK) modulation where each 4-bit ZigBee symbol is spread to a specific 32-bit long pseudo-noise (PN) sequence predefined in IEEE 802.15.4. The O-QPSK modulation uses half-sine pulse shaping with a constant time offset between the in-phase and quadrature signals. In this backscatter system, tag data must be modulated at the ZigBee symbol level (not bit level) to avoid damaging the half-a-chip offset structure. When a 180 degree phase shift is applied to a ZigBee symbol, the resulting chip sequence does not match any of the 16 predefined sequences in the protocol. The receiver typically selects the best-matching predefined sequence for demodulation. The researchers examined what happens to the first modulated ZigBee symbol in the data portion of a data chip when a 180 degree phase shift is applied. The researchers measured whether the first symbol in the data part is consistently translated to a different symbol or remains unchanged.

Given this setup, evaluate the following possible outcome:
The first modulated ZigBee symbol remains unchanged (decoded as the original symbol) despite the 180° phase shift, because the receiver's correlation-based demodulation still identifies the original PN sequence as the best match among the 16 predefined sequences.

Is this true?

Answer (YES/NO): YES